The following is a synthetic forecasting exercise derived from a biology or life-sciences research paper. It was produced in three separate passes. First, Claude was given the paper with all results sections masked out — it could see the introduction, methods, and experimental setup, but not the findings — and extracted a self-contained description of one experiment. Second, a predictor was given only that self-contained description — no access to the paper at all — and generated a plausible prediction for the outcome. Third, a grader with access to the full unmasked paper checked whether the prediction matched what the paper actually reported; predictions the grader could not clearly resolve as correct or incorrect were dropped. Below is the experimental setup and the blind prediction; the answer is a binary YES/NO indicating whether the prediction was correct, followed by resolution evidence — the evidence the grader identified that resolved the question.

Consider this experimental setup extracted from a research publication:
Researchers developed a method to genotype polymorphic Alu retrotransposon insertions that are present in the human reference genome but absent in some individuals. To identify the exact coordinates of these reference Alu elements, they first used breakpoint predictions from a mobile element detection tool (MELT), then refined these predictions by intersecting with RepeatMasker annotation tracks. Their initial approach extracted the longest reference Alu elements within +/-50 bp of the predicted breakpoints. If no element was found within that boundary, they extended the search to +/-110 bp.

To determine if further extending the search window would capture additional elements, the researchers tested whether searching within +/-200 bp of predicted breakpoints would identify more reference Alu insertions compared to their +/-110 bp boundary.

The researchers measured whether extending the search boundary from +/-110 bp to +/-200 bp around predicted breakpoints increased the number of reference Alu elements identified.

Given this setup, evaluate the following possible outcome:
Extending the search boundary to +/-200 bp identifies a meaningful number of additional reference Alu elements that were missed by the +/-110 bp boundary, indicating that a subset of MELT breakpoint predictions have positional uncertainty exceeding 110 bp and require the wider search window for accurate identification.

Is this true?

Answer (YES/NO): NO